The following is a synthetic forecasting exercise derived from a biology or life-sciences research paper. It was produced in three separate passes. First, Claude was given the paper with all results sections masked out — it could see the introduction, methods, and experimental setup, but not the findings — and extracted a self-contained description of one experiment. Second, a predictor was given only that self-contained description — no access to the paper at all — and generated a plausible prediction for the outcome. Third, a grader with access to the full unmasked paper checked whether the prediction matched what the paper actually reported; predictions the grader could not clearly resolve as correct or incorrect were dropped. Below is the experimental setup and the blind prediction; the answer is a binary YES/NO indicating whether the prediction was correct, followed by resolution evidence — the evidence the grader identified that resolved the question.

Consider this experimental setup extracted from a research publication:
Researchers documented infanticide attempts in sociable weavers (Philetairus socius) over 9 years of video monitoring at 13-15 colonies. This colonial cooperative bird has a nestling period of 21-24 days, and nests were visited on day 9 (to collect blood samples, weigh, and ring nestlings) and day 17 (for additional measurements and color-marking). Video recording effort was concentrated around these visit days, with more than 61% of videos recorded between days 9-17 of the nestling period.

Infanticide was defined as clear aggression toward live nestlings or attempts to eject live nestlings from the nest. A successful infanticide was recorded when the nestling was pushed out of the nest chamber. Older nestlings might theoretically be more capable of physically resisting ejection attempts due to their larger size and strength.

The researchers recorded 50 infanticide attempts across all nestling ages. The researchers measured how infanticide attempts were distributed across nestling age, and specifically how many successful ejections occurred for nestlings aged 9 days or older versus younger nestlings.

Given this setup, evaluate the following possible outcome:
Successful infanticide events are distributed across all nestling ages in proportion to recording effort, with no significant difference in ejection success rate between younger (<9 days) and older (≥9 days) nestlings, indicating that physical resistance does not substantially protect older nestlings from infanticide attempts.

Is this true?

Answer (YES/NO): NO